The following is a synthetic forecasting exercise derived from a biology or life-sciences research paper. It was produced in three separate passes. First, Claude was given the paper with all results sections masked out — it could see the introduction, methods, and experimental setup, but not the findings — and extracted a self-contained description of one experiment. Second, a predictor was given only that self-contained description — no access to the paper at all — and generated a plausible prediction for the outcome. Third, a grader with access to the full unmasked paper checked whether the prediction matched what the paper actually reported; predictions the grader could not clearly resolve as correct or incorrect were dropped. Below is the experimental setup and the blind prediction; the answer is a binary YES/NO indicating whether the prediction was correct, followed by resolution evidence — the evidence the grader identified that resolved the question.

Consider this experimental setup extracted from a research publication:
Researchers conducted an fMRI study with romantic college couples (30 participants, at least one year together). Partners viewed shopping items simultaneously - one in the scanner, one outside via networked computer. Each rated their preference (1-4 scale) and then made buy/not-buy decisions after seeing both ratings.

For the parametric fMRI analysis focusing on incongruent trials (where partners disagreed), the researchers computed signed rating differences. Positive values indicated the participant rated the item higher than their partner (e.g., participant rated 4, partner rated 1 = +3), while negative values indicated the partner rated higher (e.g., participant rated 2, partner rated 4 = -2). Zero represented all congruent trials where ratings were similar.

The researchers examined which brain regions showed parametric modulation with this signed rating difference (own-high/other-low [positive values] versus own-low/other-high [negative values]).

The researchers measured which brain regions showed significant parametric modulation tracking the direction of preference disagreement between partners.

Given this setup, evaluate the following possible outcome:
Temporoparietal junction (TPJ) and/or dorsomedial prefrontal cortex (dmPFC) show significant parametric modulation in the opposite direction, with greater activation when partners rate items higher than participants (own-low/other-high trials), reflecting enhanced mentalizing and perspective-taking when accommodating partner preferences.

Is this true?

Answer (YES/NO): NO